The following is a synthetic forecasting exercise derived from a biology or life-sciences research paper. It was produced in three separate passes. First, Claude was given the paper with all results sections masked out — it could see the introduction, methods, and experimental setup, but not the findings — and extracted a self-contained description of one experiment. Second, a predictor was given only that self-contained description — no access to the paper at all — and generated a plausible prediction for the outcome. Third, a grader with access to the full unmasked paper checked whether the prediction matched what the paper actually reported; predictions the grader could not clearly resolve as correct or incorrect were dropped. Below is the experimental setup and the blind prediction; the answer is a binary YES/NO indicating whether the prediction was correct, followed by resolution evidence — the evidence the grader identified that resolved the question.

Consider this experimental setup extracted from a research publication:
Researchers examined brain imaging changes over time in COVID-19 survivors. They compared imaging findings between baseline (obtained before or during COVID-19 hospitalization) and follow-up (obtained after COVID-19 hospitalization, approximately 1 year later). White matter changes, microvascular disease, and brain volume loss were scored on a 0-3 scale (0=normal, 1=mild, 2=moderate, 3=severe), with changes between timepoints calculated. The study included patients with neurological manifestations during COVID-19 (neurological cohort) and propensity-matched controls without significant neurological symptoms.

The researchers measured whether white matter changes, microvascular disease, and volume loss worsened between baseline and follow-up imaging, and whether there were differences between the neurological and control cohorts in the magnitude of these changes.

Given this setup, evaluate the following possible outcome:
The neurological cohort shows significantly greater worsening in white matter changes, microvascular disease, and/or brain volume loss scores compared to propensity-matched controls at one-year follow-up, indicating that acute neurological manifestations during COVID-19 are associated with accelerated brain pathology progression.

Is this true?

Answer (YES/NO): NO